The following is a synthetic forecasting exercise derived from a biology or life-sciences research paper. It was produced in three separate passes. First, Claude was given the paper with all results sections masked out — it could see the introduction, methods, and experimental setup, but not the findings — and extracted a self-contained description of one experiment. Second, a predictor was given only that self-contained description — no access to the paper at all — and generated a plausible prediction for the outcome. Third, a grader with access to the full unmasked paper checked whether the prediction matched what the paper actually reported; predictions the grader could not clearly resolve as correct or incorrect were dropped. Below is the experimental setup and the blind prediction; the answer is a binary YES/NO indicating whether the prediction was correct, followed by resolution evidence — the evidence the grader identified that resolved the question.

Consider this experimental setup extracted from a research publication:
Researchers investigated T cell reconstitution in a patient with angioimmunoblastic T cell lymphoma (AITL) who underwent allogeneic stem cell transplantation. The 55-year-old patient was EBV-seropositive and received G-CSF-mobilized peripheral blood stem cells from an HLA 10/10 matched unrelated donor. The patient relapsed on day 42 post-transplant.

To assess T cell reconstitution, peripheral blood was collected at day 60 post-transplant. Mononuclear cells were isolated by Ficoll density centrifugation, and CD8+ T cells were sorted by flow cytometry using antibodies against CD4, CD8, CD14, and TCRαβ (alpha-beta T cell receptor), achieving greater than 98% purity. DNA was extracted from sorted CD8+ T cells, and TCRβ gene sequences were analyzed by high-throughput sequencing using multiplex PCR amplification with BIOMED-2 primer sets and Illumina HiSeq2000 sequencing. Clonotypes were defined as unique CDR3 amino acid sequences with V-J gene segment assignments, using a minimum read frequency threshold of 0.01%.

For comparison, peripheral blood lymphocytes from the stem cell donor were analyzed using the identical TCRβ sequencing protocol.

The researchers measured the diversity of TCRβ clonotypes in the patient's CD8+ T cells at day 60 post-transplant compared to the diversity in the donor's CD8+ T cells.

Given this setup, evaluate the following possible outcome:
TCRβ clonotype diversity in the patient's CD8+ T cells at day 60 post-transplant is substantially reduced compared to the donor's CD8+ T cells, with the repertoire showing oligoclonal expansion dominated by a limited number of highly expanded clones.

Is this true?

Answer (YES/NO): NO